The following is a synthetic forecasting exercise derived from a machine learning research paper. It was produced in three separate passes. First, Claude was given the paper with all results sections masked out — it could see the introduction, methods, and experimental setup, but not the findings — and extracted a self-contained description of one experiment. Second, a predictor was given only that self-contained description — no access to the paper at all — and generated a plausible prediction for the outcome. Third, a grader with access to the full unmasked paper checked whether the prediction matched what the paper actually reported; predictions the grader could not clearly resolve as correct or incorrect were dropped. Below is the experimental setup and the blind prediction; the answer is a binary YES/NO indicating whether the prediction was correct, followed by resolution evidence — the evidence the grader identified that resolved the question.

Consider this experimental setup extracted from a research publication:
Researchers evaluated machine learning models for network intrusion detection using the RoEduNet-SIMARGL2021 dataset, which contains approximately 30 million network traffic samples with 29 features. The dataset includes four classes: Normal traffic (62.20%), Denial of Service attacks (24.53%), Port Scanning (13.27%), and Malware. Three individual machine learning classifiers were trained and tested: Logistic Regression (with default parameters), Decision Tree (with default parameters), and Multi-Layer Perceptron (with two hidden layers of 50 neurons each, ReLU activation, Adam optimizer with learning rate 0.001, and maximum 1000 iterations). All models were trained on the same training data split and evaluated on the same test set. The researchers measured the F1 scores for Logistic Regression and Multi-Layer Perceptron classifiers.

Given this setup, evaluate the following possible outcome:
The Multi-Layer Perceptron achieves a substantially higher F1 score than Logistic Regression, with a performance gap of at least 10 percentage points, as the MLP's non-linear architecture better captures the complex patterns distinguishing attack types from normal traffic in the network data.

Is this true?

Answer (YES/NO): NO